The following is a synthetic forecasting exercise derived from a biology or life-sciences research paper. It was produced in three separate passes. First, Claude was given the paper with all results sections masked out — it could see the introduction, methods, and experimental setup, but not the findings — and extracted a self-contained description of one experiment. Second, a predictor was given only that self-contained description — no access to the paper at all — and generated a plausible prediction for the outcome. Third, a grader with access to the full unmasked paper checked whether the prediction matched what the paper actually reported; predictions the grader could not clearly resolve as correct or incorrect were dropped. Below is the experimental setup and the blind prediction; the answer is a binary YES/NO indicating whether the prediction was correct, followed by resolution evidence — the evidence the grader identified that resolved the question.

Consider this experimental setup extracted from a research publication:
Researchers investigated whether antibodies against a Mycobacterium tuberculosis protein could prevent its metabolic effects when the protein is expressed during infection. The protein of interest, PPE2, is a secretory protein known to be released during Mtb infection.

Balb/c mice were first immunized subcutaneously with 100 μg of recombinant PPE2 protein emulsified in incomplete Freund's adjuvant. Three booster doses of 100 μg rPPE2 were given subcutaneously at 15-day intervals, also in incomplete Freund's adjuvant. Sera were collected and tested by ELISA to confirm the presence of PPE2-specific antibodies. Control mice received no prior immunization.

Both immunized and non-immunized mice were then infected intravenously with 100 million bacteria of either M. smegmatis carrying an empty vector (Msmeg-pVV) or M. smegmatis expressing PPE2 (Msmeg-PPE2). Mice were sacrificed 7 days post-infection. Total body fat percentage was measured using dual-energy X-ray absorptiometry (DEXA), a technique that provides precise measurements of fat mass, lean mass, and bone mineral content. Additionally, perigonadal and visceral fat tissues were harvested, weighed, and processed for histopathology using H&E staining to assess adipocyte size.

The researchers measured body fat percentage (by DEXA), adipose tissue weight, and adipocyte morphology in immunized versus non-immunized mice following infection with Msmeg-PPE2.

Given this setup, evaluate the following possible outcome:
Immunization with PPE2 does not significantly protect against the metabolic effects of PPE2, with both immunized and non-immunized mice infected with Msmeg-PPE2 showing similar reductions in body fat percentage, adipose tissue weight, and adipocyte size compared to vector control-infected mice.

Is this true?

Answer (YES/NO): NO